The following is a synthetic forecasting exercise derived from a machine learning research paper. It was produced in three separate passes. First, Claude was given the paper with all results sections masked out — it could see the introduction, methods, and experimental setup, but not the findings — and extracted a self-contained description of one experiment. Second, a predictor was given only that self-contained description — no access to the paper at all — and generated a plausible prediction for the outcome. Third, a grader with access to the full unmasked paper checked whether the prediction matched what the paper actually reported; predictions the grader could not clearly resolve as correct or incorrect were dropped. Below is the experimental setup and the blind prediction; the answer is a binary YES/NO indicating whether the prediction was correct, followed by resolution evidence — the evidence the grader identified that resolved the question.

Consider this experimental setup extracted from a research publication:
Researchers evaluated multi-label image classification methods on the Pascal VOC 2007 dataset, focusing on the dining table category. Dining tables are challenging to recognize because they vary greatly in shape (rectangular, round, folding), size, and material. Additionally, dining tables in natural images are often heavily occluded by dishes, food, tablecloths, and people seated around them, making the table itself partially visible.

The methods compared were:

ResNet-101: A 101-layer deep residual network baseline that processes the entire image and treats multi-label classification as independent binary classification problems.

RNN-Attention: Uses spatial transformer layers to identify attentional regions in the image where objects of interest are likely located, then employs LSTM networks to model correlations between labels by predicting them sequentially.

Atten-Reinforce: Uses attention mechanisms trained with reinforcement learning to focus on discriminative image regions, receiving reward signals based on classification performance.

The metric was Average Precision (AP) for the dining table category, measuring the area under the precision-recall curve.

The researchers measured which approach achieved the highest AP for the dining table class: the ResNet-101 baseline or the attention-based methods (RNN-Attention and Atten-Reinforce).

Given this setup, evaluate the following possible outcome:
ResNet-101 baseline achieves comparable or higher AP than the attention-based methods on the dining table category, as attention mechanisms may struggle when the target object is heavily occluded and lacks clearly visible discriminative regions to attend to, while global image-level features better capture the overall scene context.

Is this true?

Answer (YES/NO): NO